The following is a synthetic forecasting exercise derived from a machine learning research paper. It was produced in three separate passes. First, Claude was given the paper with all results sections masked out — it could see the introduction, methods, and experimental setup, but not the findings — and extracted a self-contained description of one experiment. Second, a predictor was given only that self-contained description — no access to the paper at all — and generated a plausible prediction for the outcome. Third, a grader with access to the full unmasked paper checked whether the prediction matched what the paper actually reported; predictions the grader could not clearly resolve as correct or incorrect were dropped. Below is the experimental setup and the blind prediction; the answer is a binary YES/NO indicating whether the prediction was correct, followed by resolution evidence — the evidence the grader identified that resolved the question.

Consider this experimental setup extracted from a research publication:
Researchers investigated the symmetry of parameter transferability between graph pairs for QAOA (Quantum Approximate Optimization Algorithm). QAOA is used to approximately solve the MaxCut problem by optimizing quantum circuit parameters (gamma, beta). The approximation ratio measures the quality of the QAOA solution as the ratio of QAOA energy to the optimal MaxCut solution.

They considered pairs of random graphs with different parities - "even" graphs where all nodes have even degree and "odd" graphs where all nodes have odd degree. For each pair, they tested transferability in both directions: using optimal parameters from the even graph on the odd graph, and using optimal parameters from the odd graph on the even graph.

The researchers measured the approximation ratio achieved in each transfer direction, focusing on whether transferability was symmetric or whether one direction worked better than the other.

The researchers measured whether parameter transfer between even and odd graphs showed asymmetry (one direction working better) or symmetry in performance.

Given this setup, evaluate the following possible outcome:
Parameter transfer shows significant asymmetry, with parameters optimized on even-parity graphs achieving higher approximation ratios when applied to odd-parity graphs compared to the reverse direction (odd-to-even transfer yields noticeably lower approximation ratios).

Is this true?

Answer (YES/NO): NO